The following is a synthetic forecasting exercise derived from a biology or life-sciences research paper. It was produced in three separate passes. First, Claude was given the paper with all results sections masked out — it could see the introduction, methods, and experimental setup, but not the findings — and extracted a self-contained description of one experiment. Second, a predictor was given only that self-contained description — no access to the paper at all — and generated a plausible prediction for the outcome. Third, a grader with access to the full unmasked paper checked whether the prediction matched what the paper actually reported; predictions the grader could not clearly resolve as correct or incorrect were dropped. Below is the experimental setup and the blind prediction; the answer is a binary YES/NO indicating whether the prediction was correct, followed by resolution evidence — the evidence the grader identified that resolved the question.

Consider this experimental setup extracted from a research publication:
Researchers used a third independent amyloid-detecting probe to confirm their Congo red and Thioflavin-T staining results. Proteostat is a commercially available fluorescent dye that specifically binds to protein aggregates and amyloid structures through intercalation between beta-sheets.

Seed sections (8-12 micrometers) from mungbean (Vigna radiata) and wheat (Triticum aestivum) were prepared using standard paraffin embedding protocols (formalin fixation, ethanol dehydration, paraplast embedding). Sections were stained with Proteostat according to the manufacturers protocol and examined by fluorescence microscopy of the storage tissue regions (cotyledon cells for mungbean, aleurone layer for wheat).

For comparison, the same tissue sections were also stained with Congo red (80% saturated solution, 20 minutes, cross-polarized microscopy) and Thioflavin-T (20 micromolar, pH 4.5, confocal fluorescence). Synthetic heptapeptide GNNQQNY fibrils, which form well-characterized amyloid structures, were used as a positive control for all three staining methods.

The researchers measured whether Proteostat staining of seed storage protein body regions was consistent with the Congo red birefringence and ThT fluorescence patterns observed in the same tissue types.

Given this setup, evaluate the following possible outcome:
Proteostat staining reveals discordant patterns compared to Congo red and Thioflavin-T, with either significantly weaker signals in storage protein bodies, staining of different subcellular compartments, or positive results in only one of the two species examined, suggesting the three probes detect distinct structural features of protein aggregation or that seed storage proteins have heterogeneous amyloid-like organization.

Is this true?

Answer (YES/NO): NO